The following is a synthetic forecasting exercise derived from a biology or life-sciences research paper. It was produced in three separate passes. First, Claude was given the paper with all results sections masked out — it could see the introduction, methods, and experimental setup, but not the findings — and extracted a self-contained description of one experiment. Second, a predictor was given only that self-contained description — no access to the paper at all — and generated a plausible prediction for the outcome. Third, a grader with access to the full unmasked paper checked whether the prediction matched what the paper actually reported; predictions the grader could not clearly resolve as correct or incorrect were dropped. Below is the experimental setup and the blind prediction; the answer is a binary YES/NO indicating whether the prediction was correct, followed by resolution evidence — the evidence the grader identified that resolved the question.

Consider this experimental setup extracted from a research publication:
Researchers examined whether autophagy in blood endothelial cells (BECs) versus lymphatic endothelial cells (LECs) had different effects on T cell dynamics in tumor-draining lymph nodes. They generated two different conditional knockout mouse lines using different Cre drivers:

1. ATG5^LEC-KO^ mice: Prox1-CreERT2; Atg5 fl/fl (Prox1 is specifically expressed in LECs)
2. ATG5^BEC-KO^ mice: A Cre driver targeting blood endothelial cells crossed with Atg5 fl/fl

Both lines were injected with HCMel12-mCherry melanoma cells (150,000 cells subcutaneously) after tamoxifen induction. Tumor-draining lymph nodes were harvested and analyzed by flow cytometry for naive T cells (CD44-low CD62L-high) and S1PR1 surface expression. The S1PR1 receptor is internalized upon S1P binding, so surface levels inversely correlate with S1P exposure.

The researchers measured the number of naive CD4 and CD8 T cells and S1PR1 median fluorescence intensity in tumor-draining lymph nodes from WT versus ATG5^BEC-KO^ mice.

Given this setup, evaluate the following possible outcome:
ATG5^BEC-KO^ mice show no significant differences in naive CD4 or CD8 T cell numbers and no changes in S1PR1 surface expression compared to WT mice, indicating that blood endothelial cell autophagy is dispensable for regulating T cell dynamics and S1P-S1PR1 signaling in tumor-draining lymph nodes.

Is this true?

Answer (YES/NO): YES